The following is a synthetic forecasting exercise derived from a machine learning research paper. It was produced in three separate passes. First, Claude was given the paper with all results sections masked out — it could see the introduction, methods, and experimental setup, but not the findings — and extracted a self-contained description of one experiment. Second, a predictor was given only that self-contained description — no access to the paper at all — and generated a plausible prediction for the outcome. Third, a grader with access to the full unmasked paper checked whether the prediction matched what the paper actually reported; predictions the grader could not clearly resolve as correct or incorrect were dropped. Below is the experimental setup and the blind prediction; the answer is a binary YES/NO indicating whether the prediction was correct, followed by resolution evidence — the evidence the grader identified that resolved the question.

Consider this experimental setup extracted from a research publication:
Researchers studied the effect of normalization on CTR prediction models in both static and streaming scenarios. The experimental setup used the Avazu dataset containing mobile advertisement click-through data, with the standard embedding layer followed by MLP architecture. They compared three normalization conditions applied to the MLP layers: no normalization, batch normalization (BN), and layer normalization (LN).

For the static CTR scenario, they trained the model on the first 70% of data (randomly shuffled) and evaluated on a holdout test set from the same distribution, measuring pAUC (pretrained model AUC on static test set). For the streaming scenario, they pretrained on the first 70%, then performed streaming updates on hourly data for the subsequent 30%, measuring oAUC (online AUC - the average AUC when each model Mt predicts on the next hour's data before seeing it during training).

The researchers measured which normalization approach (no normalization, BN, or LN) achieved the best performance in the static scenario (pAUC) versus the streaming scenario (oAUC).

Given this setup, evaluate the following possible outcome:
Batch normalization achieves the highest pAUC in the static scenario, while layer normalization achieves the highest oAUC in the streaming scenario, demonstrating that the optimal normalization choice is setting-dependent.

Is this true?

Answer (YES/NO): NO